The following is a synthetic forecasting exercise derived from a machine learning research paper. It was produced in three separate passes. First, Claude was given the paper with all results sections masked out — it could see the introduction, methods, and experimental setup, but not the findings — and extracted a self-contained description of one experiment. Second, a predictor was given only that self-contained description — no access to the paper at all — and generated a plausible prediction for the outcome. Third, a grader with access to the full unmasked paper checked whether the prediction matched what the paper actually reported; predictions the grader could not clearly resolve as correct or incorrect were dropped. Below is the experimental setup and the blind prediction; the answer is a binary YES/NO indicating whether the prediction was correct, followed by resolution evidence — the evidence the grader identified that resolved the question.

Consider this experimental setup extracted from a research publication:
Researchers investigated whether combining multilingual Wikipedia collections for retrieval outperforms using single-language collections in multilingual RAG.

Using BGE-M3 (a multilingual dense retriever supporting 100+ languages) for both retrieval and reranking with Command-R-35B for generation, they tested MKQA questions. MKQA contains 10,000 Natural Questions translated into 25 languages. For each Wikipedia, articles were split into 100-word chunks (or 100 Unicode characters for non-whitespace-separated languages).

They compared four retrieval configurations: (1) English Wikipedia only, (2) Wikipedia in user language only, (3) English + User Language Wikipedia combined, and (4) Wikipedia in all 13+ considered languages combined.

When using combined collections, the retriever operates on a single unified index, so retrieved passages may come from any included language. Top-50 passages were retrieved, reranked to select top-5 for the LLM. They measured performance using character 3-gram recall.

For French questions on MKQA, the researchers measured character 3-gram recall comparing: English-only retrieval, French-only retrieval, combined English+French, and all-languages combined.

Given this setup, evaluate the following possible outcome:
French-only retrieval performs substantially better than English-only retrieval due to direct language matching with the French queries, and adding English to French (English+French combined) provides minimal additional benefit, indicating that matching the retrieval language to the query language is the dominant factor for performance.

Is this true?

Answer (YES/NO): NO